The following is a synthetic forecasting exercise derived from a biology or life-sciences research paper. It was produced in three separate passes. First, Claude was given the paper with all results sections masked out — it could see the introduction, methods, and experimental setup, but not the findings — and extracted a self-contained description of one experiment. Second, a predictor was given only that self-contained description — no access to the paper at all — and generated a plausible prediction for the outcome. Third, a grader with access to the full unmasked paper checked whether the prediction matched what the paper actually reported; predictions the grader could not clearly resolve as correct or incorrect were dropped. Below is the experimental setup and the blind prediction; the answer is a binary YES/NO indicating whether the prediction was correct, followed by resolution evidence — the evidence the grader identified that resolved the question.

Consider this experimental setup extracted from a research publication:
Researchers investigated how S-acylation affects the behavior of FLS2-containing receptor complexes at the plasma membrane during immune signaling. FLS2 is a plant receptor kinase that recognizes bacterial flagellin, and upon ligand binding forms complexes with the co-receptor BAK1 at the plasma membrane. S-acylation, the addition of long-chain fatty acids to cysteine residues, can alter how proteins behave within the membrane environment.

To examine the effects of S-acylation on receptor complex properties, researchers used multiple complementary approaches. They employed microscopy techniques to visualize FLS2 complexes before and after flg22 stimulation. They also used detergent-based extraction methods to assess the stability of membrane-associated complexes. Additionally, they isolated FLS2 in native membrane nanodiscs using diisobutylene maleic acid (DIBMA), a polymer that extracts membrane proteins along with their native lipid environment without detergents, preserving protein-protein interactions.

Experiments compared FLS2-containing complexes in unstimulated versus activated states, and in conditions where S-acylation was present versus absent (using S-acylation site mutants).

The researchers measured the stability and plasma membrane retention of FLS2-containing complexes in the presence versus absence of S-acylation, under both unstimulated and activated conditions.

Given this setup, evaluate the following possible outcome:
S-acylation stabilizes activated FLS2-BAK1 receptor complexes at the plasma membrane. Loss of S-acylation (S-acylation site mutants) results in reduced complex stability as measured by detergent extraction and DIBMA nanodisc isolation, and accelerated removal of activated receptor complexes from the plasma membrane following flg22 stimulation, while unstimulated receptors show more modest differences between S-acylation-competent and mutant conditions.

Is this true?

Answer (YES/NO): YES